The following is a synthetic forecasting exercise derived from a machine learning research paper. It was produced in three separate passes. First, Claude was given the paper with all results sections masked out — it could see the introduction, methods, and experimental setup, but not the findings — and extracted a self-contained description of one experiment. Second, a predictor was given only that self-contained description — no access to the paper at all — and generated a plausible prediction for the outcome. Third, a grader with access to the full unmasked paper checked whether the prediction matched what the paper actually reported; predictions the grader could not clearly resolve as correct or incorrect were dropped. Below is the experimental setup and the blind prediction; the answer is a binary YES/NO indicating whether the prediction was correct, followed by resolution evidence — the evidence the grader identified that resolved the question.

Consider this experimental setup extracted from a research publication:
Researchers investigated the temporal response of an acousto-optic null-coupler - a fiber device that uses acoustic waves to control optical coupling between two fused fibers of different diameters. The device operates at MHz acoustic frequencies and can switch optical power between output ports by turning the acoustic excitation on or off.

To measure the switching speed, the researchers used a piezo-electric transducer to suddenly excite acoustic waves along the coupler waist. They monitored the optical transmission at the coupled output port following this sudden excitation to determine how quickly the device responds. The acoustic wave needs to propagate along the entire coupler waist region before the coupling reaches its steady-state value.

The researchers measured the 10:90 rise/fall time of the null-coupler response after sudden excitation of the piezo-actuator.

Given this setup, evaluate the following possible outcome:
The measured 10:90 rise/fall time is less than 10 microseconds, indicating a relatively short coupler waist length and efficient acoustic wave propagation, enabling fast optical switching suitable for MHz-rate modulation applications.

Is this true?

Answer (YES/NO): NO